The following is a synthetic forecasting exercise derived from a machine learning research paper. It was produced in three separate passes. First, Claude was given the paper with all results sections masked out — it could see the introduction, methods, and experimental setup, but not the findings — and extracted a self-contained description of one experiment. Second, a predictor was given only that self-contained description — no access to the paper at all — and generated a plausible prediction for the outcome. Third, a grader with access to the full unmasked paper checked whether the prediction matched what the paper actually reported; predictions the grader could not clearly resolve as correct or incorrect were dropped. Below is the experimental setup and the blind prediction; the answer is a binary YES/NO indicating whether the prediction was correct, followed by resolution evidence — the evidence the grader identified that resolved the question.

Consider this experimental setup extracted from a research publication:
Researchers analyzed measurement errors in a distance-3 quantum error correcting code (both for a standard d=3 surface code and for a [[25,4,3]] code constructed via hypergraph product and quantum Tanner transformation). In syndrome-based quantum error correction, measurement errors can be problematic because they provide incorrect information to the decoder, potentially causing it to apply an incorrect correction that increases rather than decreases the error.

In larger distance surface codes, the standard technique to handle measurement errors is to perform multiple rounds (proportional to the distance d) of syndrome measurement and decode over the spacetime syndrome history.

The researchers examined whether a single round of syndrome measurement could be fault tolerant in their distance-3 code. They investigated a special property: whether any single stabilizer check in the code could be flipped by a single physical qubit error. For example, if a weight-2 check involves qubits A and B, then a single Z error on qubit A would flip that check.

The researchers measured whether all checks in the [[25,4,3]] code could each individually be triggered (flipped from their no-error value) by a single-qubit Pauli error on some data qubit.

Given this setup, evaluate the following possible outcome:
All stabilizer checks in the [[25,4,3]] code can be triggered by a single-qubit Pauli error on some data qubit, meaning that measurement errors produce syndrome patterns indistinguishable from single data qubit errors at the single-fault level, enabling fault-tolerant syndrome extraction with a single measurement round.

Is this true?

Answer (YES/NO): YES